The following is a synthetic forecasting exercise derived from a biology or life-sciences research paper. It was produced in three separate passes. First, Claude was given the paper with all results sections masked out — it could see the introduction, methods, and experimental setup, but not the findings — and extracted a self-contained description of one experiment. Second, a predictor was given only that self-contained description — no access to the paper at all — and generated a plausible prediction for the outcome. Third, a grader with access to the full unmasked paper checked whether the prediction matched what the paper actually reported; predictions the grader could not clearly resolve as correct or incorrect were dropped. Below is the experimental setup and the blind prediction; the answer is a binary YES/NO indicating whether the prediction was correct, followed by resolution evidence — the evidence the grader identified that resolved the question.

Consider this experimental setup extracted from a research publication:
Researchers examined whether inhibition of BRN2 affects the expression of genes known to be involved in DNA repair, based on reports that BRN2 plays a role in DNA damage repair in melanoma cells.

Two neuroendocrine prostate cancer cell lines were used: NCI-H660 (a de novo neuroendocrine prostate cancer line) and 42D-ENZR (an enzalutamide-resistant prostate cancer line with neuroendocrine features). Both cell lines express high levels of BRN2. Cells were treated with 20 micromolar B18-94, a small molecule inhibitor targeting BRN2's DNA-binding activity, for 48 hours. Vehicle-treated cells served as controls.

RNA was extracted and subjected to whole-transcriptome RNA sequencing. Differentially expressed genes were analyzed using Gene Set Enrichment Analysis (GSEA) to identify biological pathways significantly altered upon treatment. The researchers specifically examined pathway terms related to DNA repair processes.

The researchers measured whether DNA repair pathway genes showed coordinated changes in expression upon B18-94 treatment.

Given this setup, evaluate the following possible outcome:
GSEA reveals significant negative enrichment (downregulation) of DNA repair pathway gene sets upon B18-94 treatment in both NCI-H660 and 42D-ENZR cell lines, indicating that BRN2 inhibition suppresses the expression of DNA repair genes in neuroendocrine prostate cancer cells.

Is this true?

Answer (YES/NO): YES